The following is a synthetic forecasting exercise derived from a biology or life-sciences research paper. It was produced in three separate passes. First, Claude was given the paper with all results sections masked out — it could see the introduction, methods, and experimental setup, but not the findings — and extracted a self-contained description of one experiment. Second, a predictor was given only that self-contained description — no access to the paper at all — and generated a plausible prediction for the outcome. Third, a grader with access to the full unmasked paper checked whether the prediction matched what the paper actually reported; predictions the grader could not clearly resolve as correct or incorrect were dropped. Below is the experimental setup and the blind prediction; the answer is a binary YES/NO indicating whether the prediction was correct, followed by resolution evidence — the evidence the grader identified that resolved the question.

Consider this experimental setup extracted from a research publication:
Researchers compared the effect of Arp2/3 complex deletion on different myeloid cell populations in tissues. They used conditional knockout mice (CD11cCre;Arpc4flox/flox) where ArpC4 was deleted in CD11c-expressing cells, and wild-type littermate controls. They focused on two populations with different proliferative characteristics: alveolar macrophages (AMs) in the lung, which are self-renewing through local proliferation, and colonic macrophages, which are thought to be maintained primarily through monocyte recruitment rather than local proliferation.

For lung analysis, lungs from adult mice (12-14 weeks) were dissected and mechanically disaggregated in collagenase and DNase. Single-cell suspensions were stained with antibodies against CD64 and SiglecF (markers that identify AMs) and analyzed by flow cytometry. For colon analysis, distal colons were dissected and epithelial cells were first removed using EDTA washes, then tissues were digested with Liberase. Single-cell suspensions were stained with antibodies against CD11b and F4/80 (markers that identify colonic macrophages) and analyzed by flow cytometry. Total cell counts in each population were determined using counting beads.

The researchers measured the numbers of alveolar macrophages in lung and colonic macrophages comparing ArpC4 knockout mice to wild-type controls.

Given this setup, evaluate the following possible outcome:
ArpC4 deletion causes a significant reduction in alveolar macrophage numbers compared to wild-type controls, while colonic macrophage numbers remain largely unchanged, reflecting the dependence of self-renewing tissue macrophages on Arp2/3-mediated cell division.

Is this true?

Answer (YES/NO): YES